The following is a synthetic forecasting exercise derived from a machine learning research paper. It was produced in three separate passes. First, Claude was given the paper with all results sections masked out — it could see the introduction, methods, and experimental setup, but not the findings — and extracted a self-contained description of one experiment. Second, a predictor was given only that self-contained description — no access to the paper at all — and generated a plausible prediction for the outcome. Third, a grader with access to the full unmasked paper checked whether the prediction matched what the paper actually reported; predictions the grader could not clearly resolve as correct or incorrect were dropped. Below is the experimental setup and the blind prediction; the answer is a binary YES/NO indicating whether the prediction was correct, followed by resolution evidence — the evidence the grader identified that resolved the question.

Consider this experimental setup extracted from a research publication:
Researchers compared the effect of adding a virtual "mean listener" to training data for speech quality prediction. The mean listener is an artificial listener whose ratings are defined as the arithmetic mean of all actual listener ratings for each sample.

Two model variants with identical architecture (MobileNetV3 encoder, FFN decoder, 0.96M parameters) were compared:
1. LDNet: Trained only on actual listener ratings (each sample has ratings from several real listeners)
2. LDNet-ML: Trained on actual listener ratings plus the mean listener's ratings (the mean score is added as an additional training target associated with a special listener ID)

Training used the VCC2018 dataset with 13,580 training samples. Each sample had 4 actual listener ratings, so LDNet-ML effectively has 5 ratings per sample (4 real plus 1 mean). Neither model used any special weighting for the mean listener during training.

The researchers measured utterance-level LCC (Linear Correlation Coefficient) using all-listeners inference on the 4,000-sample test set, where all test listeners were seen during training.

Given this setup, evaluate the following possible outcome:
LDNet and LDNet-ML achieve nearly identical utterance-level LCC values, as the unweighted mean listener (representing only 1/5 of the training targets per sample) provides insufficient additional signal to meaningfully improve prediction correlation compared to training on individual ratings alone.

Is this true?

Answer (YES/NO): YES